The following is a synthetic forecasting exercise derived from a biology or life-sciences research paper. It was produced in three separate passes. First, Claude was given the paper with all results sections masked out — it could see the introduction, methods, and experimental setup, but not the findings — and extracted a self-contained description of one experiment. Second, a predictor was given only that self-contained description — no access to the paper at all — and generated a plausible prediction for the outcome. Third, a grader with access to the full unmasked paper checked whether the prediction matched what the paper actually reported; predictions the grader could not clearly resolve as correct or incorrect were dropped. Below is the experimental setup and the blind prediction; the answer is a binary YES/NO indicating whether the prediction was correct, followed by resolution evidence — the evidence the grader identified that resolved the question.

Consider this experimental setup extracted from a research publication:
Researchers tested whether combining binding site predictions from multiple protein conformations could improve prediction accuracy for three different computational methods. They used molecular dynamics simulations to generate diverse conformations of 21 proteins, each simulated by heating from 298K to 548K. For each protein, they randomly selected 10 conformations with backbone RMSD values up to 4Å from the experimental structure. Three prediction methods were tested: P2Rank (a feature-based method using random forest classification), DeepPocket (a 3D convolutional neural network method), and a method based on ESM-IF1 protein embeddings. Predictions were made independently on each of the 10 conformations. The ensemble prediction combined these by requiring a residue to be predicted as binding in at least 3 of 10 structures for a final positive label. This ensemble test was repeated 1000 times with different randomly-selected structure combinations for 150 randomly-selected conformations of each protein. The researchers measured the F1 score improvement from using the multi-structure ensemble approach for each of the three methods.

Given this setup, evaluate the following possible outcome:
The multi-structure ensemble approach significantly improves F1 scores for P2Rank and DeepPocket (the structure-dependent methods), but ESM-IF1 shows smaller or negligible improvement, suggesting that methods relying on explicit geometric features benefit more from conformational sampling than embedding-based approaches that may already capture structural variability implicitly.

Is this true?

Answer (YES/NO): NO